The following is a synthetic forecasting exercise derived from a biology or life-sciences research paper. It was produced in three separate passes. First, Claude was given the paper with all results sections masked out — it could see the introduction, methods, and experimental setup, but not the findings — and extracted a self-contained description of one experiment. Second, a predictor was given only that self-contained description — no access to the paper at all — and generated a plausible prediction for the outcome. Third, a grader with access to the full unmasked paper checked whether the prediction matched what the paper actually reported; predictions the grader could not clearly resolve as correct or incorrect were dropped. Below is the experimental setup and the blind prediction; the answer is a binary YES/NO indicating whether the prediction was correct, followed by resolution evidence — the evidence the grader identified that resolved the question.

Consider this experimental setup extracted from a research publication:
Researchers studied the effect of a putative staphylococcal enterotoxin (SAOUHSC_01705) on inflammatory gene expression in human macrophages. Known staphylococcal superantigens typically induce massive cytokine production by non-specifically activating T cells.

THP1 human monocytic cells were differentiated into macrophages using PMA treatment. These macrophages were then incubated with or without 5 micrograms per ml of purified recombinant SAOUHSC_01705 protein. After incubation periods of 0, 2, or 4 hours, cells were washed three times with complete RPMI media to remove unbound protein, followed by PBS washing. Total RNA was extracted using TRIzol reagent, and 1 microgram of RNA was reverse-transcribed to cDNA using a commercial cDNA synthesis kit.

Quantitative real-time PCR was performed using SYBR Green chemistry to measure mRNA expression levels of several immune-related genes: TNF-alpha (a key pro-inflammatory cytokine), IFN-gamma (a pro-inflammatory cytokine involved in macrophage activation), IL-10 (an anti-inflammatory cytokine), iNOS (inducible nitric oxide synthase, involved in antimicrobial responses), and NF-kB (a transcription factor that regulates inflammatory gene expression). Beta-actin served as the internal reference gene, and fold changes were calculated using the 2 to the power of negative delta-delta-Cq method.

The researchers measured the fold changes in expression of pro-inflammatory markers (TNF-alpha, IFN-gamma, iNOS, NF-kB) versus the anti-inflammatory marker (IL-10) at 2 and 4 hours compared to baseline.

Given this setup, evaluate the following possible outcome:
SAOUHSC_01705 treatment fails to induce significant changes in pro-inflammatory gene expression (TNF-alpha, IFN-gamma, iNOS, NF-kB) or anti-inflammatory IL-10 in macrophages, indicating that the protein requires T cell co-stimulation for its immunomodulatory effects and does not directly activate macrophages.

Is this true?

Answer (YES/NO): NO